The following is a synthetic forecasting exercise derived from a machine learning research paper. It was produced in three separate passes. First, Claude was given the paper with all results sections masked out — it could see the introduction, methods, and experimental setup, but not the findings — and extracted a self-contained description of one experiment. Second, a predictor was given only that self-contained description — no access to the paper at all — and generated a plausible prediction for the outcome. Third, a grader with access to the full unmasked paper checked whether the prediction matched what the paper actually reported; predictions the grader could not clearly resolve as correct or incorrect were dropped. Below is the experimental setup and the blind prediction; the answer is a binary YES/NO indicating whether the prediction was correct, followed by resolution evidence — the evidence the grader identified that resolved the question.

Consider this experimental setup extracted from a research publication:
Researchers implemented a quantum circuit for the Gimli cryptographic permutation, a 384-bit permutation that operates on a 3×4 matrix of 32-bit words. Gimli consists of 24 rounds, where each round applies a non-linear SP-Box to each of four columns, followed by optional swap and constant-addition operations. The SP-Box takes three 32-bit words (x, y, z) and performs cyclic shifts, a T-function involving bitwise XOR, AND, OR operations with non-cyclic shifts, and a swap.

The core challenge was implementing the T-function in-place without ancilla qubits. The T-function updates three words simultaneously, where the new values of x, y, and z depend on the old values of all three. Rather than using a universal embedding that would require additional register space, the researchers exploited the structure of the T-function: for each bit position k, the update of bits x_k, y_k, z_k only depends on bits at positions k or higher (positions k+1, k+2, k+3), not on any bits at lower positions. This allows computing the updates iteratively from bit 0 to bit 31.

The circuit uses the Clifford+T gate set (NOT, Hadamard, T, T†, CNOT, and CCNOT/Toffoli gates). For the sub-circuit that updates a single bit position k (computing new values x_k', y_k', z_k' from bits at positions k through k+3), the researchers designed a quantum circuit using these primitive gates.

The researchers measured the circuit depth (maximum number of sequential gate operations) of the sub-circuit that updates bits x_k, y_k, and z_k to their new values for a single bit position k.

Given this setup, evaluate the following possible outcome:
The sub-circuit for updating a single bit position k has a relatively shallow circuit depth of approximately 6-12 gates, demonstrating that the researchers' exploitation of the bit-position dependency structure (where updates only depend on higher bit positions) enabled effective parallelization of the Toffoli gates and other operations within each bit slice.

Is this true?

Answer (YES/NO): NO